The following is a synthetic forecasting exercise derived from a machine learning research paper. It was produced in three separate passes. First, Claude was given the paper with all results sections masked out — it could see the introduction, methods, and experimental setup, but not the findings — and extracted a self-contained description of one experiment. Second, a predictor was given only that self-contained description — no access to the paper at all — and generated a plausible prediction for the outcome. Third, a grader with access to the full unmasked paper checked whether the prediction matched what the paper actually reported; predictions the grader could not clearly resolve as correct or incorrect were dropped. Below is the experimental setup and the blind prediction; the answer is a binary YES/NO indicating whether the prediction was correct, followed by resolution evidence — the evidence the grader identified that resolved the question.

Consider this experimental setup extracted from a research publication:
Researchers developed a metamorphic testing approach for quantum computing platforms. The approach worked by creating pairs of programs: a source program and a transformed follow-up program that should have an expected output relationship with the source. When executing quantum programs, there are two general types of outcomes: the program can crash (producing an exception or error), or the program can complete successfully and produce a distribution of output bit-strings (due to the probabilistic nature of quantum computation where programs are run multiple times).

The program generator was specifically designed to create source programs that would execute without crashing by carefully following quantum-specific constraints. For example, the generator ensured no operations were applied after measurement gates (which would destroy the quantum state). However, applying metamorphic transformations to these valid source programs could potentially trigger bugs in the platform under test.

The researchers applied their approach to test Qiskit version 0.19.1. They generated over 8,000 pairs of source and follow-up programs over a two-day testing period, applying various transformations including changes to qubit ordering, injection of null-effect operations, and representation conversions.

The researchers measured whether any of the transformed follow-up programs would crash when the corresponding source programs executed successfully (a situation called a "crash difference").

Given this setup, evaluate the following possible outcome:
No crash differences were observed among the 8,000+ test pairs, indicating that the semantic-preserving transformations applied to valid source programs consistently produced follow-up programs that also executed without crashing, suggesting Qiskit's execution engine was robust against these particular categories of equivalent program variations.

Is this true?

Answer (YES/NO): NO